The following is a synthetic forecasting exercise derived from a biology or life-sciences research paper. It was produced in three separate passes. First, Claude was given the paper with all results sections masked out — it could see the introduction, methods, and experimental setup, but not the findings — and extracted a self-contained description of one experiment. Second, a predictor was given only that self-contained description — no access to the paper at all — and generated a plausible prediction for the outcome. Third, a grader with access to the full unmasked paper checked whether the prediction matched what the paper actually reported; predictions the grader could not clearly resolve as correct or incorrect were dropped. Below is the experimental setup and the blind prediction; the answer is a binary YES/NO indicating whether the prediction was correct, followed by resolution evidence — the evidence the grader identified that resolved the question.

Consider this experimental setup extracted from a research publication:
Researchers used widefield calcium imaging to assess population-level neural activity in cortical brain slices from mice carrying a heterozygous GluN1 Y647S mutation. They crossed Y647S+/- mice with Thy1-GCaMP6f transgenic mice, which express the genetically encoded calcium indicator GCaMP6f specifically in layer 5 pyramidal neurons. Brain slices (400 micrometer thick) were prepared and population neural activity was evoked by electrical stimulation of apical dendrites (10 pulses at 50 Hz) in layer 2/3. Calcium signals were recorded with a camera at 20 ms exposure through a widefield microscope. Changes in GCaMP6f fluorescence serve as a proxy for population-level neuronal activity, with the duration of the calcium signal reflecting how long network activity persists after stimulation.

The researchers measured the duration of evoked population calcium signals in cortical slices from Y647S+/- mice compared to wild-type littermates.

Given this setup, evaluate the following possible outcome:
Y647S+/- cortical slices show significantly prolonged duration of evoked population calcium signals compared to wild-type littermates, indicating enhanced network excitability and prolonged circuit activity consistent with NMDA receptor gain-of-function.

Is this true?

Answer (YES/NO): NO